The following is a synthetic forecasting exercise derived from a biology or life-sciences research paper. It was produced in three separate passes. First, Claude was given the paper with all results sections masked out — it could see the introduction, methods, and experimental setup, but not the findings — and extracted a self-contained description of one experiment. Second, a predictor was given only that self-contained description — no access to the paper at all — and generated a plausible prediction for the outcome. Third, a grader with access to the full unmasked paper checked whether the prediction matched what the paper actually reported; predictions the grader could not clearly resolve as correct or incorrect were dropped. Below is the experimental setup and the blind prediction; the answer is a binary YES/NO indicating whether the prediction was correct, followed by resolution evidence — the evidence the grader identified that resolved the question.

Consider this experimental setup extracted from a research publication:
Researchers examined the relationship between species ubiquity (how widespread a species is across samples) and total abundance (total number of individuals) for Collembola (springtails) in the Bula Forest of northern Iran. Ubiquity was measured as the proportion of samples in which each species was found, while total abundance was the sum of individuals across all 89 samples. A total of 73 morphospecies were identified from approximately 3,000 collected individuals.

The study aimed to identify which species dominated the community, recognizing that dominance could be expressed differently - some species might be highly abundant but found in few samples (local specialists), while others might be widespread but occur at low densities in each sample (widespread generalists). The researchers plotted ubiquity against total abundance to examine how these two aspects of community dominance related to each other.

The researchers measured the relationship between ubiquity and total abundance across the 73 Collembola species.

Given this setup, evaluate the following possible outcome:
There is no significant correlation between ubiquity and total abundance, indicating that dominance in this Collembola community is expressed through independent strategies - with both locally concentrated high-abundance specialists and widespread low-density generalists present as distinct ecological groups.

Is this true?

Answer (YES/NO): NO